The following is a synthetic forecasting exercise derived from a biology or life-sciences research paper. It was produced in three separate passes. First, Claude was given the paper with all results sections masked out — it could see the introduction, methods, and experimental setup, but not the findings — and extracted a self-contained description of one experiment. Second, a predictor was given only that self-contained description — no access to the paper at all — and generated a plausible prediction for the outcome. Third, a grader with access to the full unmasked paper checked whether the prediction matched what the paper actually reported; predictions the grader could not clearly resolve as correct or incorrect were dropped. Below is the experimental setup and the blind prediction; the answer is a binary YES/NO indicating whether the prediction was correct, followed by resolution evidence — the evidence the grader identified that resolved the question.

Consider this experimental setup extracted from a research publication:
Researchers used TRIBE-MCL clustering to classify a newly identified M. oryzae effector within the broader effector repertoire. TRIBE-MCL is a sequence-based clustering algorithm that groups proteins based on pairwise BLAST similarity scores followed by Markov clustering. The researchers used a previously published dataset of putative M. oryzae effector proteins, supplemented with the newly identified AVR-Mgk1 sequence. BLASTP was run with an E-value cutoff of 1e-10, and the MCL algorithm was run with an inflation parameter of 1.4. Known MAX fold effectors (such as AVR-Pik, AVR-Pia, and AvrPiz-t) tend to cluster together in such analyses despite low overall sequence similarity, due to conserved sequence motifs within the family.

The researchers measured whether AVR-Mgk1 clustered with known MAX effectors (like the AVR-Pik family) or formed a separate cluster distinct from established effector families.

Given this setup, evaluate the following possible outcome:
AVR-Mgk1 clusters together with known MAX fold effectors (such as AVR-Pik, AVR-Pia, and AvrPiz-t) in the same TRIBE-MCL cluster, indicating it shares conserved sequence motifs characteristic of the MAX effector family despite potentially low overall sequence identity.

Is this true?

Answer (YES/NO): NO